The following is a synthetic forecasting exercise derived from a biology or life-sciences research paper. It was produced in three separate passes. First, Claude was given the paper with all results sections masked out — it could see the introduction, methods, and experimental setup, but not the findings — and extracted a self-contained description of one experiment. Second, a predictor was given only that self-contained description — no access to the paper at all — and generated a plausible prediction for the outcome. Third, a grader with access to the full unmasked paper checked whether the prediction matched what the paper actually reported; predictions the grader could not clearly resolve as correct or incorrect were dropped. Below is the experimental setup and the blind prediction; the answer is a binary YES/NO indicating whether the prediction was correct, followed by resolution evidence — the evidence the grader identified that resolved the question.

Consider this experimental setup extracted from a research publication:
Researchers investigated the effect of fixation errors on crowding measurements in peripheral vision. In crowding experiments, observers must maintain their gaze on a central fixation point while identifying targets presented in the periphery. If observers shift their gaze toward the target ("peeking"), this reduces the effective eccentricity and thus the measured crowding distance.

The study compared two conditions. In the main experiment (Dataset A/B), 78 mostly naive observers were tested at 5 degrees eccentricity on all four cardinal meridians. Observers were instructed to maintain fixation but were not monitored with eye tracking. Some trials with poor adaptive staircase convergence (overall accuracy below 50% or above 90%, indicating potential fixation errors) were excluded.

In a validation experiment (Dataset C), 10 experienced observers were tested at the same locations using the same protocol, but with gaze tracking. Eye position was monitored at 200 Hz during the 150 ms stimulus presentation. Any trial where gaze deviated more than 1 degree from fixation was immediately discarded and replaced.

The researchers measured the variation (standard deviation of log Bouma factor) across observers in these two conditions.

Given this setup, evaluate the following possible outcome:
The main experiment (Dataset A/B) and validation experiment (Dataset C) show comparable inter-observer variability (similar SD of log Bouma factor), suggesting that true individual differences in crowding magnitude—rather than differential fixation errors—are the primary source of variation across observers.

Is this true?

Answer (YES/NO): NO